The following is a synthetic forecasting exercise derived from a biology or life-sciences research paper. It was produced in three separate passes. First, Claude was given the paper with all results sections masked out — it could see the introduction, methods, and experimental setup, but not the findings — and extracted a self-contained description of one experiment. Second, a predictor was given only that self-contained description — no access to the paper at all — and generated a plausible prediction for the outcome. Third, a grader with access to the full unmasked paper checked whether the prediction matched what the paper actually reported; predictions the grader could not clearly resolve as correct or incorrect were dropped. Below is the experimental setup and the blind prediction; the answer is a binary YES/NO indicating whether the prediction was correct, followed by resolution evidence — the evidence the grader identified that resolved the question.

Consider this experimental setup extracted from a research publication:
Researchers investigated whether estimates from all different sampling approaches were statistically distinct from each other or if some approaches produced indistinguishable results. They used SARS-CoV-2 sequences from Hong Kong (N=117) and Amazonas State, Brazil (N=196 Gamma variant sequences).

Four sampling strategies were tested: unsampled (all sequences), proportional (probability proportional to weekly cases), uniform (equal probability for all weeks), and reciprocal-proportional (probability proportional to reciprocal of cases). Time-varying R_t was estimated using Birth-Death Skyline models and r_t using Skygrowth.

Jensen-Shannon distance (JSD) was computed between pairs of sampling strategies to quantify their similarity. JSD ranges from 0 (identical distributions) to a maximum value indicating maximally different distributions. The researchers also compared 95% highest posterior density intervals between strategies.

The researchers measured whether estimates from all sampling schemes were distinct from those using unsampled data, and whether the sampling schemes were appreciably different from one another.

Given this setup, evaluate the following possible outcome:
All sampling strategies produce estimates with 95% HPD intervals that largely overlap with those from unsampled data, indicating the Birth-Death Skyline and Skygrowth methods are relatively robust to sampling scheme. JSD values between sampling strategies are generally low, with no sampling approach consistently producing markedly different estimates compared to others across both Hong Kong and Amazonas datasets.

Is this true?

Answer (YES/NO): NO